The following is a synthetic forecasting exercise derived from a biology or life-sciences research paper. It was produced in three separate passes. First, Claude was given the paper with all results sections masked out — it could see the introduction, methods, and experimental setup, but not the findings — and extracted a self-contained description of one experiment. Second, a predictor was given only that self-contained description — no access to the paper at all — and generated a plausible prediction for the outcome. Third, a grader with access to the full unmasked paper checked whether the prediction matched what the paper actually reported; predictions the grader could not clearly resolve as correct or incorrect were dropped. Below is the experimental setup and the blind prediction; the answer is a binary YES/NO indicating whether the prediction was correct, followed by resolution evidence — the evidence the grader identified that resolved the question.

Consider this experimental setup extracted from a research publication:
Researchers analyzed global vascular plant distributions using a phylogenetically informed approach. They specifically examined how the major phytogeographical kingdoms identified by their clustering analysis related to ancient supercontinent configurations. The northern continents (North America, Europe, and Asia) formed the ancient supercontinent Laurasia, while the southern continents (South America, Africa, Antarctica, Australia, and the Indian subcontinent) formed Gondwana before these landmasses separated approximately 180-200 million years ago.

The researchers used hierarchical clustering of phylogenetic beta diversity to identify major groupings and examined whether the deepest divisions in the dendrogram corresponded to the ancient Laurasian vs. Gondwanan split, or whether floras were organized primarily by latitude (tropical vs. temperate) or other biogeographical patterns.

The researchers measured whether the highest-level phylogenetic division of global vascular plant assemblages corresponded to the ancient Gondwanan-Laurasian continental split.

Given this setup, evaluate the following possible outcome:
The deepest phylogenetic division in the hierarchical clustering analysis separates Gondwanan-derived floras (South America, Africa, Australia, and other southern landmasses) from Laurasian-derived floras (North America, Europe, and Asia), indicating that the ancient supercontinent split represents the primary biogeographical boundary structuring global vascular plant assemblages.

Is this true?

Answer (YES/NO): YES